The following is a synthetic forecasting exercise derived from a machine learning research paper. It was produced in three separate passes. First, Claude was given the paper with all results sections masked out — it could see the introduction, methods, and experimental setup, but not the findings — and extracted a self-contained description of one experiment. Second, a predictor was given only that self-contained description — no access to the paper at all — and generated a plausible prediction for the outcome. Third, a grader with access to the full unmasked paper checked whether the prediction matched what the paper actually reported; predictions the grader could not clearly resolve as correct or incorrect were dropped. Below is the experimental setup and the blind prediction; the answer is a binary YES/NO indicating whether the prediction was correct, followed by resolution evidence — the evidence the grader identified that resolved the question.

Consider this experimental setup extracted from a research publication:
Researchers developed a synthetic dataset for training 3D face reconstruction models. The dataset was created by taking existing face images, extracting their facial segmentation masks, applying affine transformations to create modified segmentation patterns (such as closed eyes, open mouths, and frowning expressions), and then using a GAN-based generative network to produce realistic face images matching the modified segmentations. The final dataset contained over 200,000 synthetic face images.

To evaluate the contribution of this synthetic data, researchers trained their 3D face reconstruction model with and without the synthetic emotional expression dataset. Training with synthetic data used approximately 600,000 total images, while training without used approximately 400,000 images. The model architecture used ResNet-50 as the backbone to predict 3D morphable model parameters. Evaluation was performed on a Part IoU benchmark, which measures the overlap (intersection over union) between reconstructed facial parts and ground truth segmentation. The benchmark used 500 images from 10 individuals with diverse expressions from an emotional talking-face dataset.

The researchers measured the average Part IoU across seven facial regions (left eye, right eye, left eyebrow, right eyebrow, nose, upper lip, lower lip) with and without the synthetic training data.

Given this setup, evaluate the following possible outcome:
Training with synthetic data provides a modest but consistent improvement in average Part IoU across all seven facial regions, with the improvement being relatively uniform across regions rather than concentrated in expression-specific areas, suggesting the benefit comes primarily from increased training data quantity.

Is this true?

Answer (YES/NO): NO